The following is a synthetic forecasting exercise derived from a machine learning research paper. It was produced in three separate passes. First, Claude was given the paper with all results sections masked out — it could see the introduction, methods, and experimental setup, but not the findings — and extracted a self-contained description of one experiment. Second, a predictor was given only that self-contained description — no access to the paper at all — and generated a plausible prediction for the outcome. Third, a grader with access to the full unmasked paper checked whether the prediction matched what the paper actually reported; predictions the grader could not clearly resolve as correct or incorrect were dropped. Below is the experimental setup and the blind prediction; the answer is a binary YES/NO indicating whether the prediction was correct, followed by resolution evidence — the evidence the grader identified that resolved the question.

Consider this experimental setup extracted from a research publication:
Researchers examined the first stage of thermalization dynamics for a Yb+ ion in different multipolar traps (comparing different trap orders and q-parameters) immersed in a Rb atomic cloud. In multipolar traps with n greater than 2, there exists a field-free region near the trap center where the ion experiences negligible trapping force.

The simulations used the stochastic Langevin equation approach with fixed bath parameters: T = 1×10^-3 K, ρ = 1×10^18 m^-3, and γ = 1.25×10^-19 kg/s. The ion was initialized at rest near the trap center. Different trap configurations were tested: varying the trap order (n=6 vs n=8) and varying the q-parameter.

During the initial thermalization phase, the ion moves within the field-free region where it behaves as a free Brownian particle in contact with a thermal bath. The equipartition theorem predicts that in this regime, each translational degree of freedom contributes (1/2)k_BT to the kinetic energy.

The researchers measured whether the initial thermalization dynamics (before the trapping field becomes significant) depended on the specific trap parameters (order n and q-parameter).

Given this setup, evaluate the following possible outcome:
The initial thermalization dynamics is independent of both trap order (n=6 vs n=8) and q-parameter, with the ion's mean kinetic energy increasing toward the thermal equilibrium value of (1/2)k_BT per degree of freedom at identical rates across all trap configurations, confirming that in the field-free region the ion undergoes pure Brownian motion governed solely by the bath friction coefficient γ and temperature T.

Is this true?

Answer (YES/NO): YES